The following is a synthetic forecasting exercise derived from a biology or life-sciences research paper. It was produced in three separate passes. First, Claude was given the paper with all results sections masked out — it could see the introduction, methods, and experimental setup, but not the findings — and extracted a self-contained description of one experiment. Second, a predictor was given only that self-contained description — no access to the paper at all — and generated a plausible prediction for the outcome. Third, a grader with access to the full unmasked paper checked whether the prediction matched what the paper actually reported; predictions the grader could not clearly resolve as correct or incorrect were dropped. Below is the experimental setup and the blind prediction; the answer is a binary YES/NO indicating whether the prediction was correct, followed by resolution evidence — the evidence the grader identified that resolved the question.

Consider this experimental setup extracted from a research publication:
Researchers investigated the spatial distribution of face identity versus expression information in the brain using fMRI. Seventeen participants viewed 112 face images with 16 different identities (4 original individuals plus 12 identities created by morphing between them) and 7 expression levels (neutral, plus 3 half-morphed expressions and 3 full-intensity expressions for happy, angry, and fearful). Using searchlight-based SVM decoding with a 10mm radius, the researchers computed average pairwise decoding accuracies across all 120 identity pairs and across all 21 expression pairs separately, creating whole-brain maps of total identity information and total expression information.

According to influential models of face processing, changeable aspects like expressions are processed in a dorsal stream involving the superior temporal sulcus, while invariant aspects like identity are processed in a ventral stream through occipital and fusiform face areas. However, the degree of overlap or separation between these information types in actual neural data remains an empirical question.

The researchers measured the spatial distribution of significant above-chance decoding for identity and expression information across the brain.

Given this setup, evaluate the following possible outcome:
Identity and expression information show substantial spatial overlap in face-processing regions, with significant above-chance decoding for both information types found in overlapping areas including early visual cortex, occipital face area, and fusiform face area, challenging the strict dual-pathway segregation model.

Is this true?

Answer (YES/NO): NO